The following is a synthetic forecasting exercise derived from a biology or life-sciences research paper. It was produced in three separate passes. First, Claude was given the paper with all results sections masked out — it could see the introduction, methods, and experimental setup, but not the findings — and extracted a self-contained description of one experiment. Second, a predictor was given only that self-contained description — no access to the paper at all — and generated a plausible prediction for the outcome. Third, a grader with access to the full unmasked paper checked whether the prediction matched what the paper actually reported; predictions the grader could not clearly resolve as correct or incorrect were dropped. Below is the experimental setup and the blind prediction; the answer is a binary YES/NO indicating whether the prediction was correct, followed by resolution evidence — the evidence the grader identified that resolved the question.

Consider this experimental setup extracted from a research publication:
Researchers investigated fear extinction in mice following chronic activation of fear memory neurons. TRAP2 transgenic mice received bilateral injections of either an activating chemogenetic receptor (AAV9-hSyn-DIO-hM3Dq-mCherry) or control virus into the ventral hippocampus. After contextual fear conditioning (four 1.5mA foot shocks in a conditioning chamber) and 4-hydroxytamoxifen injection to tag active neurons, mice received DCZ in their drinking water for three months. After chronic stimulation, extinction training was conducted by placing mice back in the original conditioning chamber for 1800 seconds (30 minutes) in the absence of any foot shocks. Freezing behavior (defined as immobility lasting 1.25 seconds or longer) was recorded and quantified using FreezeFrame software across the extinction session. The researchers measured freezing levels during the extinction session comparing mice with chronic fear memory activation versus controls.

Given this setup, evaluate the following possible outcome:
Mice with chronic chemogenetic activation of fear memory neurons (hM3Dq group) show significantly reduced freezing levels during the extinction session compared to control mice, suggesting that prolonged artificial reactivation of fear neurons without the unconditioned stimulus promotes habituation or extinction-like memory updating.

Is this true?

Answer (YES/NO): NO